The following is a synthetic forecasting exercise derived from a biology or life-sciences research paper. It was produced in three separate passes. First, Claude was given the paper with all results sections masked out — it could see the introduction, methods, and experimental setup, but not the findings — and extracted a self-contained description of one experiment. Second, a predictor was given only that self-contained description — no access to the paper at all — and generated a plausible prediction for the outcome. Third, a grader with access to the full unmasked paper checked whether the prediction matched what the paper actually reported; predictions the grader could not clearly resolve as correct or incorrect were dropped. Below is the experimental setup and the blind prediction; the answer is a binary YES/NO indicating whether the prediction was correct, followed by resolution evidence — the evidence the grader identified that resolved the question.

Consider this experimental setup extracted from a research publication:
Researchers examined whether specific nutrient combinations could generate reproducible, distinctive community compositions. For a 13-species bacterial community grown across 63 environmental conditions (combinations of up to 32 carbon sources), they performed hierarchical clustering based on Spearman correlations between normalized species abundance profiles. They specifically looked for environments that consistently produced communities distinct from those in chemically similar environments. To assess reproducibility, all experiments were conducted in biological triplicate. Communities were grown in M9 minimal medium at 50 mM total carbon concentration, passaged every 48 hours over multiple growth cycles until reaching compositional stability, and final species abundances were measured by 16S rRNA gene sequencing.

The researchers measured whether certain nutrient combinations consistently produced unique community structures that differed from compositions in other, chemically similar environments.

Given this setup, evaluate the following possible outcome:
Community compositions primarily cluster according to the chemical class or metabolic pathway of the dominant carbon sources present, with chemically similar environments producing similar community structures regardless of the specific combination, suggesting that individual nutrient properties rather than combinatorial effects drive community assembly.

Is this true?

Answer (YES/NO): NO